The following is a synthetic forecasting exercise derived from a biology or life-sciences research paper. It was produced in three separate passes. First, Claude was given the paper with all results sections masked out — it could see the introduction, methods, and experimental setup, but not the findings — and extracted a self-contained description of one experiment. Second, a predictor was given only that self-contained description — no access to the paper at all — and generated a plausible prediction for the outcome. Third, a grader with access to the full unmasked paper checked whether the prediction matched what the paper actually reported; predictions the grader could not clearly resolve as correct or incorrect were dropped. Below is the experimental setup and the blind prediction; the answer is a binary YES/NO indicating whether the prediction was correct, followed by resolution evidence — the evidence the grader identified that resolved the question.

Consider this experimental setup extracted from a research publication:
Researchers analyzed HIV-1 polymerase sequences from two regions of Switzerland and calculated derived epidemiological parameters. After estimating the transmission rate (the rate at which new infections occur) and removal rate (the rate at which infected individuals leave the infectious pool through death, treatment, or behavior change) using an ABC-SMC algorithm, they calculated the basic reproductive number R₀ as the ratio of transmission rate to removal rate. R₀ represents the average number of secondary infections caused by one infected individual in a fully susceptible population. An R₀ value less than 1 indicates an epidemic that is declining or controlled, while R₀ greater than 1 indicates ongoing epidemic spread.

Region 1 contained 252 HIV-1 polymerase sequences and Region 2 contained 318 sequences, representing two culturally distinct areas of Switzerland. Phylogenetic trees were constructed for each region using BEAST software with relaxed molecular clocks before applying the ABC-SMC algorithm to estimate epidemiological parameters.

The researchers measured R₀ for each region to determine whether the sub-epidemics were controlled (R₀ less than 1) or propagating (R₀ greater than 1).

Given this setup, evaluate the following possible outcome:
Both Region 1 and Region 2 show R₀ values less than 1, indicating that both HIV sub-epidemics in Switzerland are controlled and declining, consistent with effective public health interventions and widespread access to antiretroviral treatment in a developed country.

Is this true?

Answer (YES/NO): NO